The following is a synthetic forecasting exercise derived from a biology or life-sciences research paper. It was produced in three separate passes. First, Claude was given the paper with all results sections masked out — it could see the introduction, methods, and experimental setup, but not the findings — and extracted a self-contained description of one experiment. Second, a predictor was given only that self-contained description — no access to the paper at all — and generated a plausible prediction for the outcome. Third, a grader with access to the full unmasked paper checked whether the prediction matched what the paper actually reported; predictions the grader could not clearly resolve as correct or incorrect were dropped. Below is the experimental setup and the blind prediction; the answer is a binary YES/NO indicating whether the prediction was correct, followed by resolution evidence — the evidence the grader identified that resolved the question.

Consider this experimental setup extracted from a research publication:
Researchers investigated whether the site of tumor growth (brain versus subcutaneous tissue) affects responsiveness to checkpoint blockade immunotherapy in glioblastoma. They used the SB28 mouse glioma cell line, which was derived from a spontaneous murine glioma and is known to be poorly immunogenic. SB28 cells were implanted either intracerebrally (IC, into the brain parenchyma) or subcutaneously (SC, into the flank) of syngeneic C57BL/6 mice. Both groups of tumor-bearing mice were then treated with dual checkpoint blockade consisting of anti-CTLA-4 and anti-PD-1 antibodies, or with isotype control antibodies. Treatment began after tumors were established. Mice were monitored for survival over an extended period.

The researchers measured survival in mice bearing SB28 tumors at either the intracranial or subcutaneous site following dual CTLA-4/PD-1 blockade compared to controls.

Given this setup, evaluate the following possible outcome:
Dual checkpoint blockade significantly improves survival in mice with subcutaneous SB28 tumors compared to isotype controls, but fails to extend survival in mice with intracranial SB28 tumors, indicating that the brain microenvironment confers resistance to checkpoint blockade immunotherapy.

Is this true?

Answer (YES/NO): YES